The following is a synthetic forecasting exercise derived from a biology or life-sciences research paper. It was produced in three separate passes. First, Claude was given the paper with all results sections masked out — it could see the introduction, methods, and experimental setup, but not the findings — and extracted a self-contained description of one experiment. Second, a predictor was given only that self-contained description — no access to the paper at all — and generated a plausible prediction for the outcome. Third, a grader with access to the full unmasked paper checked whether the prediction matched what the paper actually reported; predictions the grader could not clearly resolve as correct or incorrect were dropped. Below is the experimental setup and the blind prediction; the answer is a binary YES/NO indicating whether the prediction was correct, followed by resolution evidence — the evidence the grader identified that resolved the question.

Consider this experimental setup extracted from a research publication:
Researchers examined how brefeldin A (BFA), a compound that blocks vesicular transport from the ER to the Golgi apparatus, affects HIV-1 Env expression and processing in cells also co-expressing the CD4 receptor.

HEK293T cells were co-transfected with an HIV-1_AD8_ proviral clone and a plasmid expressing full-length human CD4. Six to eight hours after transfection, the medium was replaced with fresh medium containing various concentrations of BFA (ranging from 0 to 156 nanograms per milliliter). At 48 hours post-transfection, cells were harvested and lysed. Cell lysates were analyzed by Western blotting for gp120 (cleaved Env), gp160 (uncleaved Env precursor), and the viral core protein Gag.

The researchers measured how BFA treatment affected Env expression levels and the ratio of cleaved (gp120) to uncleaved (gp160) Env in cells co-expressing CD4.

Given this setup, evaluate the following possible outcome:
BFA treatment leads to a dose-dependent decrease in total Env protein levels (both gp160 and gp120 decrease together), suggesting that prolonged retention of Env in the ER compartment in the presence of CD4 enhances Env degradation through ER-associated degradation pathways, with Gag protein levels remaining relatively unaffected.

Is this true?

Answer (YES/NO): YES